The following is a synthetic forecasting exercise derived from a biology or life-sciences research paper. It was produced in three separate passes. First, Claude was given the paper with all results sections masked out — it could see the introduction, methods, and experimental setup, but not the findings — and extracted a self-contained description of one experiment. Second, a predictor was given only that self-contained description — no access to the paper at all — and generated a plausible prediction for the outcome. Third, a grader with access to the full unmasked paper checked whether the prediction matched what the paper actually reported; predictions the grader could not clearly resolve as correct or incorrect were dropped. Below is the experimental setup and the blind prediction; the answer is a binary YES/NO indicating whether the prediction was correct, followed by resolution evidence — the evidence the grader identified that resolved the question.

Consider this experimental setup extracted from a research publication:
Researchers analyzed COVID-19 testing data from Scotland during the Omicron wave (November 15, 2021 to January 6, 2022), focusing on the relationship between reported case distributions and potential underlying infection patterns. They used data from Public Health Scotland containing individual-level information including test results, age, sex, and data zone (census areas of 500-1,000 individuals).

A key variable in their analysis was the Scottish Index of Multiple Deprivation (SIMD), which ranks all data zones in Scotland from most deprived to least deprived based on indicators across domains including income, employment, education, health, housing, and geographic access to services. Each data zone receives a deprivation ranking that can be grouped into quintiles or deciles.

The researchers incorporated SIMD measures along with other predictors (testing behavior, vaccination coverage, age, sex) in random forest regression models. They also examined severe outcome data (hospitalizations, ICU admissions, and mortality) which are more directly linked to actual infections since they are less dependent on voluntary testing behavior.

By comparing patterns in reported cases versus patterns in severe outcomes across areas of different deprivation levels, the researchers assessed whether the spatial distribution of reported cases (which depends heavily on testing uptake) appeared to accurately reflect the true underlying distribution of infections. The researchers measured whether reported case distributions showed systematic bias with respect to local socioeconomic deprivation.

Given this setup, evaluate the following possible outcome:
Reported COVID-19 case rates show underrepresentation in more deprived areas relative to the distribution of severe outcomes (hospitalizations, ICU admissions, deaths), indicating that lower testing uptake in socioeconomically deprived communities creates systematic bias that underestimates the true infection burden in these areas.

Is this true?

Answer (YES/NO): YES